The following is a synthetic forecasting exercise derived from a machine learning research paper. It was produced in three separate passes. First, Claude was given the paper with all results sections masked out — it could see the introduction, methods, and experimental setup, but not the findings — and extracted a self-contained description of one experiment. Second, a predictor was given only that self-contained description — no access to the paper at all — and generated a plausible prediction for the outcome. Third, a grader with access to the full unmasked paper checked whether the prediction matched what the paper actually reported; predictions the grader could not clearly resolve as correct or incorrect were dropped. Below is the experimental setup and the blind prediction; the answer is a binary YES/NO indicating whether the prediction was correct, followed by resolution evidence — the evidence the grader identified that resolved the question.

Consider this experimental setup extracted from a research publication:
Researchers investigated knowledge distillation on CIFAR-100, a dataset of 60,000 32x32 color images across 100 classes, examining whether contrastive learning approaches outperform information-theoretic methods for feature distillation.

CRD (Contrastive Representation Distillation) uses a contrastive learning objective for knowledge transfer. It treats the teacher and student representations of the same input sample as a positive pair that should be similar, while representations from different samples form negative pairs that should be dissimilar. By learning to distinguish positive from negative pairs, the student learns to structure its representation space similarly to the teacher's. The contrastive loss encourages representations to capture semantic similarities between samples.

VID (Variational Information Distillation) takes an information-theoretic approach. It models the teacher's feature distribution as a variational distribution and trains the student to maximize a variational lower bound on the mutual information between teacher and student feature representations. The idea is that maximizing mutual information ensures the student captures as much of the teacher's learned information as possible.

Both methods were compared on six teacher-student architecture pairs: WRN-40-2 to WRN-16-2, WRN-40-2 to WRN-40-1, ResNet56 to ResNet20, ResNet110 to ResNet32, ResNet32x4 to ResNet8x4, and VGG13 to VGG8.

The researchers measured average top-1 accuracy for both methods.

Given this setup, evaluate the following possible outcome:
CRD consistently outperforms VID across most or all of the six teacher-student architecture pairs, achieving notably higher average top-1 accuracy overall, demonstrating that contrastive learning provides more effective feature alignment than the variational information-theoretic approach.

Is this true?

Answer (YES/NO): YES